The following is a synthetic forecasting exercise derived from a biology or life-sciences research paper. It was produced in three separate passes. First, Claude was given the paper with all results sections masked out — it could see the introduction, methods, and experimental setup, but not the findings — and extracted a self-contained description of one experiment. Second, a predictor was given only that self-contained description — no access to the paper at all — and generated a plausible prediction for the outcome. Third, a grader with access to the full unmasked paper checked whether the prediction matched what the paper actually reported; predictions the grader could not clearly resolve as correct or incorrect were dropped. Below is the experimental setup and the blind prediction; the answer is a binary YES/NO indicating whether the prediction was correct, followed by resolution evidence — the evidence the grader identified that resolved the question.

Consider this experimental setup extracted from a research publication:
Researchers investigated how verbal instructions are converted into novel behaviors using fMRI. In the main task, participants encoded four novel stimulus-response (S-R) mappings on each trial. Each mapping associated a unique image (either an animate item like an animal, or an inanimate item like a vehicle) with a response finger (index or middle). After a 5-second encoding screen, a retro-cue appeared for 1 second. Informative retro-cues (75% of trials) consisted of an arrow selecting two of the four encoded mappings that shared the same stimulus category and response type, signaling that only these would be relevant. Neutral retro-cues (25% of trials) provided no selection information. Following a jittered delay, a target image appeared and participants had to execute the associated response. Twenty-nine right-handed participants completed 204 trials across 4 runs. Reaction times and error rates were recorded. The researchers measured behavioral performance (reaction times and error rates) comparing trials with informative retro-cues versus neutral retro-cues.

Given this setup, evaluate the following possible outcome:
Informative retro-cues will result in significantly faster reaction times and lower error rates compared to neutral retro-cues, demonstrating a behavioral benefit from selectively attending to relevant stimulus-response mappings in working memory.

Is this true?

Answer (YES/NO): YES